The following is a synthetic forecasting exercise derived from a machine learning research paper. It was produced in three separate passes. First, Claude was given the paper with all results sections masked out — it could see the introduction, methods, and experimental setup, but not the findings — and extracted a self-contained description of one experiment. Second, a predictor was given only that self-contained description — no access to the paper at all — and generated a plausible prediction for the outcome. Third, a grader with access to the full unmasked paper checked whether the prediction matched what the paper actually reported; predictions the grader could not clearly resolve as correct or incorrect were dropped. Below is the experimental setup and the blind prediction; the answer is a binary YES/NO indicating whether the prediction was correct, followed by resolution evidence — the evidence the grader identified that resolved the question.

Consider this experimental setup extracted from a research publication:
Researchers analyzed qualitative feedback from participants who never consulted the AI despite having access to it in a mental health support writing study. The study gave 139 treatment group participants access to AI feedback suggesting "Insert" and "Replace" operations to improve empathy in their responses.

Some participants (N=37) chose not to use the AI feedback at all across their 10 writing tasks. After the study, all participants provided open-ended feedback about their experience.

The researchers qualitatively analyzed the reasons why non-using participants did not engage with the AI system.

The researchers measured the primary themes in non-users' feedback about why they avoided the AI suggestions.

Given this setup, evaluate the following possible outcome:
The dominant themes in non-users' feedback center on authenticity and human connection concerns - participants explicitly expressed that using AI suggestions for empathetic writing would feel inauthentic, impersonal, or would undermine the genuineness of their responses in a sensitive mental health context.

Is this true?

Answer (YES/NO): NO